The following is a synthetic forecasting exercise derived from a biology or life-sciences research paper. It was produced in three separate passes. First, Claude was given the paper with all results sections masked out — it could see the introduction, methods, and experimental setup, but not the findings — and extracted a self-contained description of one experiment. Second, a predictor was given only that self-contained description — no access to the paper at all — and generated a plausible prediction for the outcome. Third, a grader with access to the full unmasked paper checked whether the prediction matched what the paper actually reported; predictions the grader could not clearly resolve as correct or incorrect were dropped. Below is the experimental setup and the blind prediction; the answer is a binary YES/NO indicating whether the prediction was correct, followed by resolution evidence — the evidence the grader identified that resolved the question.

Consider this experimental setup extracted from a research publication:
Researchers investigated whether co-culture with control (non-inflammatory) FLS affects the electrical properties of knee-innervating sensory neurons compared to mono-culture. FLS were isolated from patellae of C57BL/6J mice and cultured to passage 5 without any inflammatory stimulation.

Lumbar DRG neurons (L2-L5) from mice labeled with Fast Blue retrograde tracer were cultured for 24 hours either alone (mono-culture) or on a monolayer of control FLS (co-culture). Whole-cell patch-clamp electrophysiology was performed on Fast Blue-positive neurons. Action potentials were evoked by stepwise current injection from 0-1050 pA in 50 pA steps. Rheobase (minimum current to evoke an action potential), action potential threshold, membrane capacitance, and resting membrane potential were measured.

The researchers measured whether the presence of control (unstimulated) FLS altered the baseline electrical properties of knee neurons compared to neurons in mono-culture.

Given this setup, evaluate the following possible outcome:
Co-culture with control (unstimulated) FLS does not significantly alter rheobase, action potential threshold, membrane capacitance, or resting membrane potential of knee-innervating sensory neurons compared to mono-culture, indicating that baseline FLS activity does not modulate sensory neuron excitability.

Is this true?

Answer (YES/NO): YES